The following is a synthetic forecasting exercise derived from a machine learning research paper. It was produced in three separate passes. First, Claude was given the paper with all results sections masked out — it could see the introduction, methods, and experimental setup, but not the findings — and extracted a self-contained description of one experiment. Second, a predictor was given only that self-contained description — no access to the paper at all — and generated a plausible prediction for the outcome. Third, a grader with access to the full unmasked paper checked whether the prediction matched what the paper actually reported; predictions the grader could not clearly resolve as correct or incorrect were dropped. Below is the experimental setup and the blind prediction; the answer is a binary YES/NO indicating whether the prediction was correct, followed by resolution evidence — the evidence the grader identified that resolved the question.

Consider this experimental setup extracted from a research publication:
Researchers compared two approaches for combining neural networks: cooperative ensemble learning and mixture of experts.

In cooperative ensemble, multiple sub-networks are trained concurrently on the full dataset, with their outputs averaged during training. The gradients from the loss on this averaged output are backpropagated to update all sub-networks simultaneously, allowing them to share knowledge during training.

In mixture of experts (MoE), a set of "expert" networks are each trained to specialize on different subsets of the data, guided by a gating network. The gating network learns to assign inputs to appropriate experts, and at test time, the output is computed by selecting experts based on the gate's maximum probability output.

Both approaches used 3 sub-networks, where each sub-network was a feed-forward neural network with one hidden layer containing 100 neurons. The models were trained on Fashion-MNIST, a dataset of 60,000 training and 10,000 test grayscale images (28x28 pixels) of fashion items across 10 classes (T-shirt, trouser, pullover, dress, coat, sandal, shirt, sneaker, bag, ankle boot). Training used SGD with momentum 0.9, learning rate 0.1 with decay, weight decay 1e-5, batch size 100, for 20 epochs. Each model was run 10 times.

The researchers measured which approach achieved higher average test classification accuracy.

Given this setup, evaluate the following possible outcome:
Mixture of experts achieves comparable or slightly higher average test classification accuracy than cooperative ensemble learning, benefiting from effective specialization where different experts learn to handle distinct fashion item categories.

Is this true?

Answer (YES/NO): NO